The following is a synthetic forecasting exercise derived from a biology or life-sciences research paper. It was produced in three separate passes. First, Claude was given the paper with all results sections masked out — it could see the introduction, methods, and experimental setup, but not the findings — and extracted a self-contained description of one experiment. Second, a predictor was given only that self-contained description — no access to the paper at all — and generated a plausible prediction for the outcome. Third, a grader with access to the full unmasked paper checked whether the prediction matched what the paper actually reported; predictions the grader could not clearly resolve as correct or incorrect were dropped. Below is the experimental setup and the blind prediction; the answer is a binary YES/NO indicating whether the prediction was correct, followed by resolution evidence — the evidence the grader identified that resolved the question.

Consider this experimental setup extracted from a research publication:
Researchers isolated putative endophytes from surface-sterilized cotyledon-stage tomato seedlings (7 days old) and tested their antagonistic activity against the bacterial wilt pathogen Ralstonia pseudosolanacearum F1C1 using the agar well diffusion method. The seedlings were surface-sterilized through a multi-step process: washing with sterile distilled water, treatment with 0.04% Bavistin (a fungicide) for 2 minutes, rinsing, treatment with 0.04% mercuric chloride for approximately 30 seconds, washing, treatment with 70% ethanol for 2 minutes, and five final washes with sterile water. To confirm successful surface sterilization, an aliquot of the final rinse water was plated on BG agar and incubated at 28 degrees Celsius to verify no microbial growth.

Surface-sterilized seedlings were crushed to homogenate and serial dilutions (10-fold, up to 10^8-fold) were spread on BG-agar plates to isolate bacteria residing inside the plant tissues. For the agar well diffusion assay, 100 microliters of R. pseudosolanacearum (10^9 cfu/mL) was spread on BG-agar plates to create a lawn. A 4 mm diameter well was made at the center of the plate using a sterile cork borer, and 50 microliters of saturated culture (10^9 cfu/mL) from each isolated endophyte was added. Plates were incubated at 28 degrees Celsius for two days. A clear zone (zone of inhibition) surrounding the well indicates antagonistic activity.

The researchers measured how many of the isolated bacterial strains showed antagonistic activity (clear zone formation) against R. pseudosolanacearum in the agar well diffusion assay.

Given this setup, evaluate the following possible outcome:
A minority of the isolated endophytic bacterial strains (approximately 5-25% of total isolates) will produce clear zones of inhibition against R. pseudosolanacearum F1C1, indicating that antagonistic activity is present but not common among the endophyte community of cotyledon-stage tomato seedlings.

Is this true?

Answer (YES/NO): NO